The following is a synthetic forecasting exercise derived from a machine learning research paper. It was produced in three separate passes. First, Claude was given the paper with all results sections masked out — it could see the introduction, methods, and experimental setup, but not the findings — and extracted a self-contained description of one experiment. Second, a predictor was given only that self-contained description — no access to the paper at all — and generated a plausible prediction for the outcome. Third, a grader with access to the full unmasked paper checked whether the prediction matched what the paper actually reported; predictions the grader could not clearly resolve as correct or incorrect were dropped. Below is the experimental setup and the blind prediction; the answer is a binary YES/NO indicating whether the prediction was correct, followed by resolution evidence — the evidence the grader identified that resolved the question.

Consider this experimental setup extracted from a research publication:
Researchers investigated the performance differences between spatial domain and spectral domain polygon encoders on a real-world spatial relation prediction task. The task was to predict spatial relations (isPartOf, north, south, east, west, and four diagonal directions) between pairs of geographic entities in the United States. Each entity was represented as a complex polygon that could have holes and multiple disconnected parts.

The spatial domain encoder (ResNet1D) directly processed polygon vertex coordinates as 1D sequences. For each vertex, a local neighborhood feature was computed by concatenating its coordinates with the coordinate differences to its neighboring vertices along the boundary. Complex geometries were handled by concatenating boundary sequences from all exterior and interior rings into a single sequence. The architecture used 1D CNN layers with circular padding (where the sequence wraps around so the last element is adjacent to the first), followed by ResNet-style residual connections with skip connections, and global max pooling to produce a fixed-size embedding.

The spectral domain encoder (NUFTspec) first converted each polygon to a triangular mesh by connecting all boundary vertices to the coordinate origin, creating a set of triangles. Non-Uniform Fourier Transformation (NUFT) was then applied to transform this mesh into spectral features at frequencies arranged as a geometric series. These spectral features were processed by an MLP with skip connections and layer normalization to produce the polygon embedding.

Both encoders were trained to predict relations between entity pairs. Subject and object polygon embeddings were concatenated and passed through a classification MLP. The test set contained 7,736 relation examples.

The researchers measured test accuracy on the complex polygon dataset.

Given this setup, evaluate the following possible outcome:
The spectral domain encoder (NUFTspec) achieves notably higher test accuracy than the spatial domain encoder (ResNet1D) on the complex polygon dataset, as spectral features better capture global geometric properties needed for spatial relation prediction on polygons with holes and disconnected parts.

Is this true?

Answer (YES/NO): YES